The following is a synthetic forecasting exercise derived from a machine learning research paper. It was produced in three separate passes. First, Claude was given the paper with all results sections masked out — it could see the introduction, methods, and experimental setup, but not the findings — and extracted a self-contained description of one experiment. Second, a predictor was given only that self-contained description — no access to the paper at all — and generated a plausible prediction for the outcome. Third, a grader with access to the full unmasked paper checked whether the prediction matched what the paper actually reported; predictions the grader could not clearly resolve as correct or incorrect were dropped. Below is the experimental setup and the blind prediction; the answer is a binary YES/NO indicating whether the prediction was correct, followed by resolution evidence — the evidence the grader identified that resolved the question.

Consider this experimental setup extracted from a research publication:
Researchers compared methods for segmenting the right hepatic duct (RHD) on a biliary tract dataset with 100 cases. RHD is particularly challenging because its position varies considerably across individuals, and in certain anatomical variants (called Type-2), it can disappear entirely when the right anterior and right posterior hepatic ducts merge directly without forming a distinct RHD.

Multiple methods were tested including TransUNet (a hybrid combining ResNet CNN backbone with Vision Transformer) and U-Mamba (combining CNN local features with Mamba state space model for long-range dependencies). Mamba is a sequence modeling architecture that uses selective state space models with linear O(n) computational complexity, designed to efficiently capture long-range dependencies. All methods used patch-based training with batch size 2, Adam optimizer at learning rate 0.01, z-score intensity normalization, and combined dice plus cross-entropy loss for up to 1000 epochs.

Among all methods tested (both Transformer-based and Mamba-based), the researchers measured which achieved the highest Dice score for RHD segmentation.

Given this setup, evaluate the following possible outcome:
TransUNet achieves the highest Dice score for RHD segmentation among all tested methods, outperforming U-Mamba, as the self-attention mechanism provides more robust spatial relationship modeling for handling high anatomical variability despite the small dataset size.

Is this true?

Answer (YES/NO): YES